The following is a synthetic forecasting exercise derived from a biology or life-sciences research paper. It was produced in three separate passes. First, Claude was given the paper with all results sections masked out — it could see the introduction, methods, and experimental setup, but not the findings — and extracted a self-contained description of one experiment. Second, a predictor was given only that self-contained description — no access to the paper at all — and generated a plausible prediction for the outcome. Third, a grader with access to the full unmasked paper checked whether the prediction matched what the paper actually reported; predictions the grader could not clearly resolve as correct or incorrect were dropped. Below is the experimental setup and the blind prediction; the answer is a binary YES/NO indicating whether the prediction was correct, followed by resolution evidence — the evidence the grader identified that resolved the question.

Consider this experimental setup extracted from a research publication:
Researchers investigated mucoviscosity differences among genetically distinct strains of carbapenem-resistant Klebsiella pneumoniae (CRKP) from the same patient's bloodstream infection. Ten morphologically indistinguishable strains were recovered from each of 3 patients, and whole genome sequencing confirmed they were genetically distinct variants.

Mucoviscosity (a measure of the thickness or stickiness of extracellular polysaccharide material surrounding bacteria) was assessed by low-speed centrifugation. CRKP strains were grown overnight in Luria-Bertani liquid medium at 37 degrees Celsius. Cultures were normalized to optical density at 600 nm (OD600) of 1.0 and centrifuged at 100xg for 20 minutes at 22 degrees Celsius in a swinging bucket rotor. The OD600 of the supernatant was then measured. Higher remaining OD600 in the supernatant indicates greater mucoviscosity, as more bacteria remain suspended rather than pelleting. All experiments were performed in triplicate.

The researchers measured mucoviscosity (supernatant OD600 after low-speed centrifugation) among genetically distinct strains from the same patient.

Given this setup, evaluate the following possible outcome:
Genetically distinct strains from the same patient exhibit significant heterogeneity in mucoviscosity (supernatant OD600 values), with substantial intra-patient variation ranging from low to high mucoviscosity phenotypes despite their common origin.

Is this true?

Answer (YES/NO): NO